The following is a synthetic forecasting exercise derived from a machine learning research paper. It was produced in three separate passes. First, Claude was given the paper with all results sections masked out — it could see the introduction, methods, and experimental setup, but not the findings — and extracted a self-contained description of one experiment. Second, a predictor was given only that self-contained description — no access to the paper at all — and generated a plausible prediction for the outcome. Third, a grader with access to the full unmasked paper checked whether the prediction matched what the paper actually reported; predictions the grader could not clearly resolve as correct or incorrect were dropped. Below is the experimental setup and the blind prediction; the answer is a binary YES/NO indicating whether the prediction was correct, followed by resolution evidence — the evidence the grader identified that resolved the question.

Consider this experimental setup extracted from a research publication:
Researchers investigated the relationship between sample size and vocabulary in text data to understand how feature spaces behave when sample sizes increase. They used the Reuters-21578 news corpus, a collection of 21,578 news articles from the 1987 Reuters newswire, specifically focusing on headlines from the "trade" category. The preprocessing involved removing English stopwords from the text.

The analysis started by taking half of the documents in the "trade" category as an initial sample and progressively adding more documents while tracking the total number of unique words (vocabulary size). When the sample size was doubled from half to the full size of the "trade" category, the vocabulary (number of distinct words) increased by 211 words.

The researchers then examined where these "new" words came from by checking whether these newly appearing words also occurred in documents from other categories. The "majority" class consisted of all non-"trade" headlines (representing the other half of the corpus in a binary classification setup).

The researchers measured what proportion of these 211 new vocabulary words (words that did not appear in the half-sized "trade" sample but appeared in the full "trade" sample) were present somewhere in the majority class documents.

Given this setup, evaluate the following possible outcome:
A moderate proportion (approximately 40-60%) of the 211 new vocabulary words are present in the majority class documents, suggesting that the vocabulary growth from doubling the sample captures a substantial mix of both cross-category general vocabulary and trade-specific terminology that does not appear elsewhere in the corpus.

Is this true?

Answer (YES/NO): NO